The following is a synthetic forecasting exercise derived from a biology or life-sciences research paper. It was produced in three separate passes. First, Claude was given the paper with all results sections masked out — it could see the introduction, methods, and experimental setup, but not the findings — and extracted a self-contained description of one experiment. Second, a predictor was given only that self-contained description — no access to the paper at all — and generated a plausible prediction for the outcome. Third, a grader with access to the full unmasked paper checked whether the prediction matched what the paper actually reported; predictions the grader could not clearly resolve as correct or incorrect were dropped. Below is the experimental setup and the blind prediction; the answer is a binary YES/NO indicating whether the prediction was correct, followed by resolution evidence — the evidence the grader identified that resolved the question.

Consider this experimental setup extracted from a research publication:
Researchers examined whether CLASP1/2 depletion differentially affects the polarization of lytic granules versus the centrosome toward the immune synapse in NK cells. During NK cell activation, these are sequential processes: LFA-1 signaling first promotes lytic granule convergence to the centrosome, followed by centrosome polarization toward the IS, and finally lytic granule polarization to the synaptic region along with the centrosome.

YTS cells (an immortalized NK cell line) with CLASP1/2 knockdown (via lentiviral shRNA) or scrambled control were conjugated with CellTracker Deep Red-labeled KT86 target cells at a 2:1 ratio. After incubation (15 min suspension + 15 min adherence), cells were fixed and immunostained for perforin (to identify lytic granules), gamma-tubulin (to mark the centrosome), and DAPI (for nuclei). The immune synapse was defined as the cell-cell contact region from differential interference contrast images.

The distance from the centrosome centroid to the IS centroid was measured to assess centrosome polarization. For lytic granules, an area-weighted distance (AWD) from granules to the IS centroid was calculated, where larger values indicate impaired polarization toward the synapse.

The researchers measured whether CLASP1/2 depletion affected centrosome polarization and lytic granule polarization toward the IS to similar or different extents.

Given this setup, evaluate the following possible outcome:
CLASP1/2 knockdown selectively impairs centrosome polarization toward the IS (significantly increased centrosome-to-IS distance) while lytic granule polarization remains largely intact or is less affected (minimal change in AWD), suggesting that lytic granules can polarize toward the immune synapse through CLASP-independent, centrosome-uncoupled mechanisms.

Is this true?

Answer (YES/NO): NO